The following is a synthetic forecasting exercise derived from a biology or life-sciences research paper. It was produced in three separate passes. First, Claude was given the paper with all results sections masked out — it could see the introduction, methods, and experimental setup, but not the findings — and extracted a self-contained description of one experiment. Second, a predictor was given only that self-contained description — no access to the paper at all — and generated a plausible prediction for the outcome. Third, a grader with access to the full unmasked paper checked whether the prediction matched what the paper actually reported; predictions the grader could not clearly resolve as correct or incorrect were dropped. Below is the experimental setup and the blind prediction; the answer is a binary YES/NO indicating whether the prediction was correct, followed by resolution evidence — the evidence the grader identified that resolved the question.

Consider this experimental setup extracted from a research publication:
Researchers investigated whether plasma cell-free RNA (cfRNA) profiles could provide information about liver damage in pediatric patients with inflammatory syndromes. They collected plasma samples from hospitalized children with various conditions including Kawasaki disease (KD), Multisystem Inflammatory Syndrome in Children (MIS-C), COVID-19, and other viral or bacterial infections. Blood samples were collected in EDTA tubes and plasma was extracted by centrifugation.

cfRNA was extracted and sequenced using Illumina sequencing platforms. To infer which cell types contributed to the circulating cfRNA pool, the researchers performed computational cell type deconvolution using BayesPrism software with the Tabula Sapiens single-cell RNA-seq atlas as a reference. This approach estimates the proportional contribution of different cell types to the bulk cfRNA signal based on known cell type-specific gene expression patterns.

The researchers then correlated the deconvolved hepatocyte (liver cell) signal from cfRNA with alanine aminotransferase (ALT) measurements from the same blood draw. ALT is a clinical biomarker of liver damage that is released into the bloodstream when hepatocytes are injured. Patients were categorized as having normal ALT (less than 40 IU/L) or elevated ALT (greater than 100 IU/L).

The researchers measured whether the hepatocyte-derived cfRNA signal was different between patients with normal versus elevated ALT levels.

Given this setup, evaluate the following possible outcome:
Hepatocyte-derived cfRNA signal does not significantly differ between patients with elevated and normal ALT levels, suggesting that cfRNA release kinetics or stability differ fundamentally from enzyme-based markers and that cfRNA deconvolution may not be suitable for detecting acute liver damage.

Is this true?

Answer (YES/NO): NO